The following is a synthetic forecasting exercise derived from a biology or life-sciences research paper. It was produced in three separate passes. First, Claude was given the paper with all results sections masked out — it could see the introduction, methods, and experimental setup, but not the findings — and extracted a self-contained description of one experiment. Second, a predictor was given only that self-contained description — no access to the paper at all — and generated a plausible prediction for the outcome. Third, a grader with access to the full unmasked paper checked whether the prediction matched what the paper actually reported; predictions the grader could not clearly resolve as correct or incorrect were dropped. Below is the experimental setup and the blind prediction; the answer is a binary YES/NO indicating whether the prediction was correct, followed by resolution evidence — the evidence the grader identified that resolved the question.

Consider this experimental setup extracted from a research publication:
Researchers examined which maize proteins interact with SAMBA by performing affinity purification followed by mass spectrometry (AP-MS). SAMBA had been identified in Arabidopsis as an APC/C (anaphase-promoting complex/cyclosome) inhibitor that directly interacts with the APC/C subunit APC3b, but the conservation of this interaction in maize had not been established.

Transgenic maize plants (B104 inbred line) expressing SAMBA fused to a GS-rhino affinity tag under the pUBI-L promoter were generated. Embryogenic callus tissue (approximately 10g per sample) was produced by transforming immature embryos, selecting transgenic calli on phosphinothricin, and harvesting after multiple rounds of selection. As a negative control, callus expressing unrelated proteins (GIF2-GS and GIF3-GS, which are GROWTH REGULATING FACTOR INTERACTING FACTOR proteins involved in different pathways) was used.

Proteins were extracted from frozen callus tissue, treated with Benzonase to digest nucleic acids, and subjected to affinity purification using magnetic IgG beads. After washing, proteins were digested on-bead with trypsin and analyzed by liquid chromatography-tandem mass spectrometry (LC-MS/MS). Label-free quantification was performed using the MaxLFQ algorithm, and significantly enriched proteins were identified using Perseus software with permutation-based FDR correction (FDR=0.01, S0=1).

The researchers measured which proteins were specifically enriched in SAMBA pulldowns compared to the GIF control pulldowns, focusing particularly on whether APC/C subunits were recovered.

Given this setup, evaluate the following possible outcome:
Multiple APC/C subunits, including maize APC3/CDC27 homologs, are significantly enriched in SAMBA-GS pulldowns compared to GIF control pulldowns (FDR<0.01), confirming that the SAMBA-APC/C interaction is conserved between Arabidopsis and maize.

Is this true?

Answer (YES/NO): YES